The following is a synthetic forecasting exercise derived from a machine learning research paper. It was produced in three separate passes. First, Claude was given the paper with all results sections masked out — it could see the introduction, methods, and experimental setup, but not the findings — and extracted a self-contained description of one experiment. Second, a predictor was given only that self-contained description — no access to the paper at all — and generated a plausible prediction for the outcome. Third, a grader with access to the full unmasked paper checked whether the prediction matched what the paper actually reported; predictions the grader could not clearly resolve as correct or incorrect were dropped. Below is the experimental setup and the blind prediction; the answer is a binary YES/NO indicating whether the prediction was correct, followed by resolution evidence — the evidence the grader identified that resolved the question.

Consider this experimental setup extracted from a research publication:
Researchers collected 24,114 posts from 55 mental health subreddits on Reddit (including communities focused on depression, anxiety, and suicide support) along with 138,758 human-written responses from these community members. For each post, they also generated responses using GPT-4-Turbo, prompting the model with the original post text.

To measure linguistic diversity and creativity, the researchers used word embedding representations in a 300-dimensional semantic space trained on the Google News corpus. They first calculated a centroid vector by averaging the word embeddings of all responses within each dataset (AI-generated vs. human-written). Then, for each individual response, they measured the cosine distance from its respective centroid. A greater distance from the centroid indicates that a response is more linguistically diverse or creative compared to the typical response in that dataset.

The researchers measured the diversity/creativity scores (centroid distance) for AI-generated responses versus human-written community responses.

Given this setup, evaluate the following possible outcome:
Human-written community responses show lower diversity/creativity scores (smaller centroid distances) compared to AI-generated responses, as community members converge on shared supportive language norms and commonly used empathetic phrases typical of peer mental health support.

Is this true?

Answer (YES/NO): NO